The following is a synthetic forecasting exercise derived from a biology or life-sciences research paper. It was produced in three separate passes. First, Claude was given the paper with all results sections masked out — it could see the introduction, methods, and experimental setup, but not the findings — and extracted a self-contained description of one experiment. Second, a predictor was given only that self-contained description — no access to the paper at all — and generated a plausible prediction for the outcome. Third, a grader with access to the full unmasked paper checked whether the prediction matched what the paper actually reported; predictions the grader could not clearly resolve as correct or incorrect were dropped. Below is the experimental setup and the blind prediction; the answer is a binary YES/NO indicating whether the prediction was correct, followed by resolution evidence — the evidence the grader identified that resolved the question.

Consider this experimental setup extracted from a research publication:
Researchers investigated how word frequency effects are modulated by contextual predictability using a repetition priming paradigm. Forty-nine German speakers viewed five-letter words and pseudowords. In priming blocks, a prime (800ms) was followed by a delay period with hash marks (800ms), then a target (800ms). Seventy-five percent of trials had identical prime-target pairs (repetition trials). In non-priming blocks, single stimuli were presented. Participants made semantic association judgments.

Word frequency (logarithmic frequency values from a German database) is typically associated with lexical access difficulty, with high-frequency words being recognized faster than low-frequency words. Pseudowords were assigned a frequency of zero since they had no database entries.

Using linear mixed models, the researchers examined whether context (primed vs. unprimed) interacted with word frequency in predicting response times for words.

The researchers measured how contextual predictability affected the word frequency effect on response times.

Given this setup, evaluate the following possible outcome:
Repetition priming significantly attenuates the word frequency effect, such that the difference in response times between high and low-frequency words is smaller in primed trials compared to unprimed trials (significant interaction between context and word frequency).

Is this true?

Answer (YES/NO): YES